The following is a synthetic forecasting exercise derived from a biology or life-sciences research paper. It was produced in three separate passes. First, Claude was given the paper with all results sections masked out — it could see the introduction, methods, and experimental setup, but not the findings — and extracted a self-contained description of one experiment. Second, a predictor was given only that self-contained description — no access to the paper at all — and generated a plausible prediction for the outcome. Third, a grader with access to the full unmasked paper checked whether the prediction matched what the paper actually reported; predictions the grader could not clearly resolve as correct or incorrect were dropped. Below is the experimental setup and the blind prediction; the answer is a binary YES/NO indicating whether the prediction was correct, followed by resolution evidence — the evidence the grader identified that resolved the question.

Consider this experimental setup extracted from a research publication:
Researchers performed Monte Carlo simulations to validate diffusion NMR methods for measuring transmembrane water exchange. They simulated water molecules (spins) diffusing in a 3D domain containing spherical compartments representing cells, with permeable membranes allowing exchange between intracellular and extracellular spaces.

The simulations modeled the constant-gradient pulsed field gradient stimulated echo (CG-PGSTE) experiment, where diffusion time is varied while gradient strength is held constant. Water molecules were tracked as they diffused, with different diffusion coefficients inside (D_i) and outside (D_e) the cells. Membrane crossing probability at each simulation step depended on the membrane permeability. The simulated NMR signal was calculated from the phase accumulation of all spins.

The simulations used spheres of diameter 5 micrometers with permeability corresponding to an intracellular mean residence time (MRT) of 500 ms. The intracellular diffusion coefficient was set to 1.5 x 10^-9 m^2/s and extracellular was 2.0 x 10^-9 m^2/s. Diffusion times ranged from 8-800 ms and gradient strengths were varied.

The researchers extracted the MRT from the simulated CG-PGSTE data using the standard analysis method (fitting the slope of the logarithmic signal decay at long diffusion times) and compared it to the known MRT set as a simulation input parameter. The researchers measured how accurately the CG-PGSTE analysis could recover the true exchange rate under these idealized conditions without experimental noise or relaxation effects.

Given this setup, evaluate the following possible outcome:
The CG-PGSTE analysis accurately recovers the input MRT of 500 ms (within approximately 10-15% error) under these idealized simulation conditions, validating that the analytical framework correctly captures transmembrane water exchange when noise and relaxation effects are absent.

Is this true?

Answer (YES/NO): YES